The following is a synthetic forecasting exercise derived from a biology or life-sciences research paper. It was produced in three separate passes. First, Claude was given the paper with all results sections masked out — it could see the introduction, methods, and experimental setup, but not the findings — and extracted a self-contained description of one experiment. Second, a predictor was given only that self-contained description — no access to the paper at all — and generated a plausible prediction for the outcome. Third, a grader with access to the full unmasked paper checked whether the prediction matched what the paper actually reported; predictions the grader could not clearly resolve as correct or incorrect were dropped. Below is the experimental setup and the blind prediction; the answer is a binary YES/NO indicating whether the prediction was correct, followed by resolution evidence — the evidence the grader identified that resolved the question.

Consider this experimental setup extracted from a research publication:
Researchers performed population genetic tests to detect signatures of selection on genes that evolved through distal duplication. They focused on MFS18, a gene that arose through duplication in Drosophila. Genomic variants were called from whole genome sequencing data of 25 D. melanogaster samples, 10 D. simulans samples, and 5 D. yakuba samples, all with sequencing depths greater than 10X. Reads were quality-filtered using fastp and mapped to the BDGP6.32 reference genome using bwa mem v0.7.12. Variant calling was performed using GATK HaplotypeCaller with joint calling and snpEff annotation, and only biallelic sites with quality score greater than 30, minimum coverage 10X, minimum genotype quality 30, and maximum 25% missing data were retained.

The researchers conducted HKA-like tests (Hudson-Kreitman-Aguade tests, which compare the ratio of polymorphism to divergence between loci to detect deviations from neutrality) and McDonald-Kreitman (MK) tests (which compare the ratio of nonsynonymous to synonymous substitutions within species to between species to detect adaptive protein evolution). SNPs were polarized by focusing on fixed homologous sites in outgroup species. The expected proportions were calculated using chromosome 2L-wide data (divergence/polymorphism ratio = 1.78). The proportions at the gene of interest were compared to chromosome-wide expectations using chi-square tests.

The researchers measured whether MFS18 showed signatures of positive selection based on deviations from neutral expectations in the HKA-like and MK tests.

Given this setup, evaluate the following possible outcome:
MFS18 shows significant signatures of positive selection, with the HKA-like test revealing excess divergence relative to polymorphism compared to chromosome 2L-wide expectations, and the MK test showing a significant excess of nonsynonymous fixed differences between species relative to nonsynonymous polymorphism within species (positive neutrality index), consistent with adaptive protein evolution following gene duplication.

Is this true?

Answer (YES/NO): NO